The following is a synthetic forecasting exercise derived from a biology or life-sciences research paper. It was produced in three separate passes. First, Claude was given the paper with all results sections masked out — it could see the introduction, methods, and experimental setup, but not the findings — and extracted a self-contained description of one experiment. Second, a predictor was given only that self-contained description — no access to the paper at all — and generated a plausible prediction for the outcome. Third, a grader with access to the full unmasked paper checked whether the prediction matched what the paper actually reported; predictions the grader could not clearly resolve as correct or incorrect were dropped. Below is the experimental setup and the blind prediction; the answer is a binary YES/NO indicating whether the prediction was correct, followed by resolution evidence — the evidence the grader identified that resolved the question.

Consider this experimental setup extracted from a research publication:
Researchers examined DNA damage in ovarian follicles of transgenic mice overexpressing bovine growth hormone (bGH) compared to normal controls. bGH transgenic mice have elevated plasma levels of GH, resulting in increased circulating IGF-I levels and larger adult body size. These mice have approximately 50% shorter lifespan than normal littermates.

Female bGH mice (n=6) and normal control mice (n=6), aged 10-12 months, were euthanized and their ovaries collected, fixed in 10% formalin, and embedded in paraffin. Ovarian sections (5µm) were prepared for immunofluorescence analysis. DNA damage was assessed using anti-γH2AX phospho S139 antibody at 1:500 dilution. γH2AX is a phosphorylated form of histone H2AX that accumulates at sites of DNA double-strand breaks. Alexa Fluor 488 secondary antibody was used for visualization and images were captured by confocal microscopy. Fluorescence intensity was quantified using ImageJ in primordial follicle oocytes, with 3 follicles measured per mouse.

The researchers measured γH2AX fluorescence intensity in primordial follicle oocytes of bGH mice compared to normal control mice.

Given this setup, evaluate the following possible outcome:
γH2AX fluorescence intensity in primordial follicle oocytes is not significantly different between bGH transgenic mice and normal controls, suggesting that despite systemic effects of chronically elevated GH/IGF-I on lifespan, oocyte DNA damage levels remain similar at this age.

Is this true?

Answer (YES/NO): NO